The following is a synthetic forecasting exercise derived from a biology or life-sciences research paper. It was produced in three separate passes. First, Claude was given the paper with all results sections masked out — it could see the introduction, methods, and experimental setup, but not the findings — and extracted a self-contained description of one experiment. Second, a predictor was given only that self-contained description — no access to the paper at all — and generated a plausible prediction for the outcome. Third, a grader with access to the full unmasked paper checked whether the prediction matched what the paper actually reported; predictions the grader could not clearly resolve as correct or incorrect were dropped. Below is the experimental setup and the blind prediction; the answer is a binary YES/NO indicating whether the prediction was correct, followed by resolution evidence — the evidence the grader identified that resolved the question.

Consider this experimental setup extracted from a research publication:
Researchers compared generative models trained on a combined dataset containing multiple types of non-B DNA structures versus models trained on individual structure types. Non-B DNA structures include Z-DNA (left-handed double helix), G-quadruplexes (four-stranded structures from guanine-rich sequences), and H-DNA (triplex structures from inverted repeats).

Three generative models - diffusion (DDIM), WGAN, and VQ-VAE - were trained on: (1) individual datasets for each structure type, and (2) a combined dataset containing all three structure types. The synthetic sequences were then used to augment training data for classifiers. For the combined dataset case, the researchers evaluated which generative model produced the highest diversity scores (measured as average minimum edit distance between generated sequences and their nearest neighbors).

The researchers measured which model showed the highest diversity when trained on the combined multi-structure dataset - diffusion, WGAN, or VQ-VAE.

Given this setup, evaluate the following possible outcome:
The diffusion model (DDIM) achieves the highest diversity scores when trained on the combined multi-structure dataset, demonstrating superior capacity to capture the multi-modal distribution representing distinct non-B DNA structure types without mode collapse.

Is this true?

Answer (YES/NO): NO